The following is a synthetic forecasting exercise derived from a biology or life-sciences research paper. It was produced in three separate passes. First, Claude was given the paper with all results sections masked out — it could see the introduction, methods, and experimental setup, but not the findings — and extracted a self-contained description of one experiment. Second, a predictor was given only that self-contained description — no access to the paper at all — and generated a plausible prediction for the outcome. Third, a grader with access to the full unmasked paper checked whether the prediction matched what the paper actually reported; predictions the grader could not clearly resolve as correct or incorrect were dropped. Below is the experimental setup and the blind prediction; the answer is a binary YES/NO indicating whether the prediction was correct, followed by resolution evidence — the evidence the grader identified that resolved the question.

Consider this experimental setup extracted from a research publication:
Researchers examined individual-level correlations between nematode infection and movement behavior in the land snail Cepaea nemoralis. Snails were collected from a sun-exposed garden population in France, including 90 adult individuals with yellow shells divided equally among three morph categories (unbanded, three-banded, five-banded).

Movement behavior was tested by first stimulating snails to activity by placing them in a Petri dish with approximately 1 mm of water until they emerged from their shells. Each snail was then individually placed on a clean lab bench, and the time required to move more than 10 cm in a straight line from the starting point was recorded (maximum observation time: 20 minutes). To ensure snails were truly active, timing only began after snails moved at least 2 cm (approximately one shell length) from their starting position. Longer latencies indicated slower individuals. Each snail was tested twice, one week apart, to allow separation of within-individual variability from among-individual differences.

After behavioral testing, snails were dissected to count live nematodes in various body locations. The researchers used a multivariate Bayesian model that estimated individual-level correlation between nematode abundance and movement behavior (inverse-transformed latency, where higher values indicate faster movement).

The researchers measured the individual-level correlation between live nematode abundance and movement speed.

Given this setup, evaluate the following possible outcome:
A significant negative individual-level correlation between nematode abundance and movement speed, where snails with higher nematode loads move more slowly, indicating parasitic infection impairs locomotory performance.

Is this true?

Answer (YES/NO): NO